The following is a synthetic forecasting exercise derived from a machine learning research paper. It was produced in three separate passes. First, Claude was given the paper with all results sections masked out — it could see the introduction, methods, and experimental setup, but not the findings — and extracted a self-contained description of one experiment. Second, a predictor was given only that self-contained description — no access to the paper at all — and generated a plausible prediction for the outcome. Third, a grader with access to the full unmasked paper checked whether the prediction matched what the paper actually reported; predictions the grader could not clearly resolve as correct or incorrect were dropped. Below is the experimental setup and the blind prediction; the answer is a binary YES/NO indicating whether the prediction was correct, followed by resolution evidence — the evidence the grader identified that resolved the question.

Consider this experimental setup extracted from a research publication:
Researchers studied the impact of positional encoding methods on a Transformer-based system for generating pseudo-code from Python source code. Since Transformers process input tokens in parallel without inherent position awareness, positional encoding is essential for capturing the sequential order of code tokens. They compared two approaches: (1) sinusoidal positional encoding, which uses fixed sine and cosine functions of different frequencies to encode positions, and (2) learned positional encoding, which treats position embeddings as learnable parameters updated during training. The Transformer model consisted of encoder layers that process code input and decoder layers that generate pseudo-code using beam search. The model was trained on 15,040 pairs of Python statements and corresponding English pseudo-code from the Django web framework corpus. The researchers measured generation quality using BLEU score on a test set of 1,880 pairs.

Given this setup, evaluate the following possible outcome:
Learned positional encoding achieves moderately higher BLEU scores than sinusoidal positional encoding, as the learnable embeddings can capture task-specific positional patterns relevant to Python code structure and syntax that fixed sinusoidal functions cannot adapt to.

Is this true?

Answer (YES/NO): NO